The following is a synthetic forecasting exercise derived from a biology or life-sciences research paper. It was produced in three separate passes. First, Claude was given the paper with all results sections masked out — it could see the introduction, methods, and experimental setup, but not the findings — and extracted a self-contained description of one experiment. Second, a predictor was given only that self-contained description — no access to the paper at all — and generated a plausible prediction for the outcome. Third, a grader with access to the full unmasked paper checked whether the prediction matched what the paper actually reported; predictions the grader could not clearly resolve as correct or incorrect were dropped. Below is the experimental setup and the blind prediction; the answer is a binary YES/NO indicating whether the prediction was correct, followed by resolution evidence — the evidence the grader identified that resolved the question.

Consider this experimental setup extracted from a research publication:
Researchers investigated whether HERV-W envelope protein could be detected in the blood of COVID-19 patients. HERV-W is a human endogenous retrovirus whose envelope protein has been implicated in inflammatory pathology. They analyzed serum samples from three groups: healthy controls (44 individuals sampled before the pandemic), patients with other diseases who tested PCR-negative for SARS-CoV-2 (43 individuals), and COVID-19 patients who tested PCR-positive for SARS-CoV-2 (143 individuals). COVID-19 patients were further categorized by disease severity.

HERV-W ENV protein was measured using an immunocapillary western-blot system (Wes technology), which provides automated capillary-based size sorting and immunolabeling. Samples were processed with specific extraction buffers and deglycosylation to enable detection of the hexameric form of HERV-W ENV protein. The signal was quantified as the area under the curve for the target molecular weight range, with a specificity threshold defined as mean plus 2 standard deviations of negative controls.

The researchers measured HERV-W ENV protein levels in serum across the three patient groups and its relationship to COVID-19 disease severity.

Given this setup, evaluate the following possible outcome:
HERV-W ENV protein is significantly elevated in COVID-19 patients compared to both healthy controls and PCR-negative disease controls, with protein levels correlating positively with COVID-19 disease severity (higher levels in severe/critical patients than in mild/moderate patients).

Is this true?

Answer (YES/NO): YES